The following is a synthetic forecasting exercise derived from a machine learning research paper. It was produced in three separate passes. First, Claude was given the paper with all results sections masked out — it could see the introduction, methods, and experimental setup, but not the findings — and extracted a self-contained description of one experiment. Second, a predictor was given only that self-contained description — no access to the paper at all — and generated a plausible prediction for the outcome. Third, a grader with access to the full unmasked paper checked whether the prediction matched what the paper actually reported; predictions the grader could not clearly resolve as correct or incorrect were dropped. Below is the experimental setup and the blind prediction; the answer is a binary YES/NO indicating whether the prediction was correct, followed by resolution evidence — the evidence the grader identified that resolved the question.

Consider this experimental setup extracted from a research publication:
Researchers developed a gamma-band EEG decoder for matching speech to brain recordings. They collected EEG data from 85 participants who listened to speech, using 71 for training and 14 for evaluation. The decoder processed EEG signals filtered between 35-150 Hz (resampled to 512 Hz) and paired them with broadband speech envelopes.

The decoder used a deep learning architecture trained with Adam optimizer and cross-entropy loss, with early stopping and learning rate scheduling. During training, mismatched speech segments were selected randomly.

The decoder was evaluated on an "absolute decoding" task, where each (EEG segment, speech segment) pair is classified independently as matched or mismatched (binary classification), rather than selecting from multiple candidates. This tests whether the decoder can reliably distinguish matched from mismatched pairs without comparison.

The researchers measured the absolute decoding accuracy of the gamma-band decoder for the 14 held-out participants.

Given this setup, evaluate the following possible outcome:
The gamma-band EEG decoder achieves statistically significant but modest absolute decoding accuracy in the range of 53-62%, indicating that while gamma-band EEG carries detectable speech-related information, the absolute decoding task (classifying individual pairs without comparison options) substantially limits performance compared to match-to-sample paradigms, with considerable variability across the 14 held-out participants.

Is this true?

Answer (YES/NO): NO